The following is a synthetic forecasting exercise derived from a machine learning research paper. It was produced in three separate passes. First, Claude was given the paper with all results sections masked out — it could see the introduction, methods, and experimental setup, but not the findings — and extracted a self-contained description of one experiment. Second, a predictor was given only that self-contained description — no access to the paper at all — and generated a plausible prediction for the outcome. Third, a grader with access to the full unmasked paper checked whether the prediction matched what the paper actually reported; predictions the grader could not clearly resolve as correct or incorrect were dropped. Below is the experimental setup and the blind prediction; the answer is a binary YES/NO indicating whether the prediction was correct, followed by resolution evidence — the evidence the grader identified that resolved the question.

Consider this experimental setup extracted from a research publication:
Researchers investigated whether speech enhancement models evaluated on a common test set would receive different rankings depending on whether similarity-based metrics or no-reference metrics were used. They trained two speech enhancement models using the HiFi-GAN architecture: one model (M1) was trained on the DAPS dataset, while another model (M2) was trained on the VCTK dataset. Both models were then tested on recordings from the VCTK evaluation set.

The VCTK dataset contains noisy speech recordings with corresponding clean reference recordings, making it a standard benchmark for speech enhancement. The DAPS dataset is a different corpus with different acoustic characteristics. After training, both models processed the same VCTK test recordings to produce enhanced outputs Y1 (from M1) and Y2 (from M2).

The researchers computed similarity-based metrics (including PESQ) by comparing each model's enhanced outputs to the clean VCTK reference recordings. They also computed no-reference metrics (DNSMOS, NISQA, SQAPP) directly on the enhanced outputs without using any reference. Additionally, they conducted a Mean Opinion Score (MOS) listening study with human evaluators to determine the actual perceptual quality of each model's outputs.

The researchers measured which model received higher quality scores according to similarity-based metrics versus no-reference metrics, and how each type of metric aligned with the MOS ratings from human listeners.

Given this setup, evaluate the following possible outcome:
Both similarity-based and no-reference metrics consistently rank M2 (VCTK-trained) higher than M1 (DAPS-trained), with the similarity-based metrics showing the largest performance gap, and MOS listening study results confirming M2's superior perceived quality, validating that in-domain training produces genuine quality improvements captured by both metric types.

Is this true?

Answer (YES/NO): NO